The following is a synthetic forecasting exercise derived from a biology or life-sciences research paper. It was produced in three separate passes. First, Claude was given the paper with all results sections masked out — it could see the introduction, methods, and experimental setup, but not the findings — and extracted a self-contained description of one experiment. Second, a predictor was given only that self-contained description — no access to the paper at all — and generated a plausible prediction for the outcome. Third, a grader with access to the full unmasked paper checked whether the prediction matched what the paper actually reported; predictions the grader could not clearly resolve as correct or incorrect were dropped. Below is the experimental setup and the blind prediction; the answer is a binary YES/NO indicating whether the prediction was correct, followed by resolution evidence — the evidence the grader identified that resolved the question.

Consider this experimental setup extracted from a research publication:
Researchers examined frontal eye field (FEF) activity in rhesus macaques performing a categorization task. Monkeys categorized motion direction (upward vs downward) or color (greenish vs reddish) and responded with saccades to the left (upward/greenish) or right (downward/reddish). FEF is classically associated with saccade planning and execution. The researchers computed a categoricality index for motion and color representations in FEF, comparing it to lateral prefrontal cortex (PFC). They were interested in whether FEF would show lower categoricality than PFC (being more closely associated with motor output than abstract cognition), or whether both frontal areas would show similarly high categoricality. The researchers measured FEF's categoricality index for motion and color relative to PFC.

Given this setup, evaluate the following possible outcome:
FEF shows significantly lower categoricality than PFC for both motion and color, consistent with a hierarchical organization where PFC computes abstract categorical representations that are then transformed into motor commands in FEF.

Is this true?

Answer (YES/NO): NO